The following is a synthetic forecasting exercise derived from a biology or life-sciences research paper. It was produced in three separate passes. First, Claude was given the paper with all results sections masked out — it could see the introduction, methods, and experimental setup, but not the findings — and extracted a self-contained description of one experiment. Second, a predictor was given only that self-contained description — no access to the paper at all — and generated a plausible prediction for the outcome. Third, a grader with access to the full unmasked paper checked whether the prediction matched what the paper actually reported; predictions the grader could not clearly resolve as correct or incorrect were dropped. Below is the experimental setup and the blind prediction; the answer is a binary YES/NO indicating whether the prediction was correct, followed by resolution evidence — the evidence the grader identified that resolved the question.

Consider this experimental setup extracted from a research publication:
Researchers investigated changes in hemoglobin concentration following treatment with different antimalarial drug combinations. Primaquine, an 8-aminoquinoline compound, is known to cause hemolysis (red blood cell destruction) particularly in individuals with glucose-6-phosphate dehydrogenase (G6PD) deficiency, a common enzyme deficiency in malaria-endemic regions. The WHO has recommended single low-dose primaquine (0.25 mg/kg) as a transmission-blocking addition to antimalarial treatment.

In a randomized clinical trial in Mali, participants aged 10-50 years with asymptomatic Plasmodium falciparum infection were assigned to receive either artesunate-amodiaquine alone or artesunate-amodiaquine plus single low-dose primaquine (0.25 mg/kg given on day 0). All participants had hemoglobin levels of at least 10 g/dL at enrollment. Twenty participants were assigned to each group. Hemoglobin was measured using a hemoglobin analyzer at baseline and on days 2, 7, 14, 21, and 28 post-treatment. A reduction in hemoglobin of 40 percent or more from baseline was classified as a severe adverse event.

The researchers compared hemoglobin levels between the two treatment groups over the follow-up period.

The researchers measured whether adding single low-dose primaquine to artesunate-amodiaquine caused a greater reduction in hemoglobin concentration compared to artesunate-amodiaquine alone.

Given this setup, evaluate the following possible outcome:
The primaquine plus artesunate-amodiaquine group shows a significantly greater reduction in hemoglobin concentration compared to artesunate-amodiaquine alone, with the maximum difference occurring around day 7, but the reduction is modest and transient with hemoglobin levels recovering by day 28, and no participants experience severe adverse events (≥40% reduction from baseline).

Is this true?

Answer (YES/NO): NO